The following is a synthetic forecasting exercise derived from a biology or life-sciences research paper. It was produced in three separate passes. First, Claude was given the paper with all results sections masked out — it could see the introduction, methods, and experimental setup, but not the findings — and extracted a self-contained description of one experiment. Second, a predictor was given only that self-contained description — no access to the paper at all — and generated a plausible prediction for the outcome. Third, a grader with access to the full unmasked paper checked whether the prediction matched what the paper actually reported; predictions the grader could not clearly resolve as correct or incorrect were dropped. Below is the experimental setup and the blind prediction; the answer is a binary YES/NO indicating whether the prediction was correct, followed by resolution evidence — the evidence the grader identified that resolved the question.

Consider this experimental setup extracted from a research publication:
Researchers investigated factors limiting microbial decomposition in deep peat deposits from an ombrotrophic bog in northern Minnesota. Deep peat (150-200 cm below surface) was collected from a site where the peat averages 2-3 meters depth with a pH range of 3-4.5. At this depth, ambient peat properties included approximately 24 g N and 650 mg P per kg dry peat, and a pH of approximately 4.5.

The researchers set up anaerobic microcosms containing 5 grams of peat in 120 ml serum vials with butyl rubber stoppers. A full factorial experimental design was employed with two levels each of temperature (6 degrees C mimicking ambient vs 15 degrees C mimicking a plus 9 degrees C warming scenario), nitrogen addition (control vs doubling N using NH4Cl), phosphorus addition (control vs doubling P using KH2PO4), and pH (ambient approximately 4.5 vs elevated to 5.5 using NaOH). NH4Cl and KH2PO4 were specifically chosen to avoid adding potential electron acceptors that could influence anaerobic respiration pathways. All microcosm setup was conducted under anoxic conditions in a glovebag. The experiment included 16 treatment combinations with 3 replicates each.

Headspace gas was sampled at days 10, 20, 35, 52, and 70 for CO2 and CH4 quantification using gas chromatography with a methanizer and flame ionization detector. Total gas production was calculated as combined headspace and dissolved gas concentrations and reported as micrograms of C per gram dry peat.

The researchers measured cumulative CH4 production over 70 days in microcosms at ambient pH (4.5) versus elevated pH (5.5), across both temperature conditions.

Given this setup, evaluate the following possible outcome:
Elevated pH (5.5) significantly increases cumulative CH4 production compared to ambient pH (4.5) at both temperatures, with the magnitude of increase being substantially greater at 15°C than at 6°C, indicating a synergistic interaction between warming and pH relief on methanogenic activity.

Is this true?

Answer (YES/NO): NO